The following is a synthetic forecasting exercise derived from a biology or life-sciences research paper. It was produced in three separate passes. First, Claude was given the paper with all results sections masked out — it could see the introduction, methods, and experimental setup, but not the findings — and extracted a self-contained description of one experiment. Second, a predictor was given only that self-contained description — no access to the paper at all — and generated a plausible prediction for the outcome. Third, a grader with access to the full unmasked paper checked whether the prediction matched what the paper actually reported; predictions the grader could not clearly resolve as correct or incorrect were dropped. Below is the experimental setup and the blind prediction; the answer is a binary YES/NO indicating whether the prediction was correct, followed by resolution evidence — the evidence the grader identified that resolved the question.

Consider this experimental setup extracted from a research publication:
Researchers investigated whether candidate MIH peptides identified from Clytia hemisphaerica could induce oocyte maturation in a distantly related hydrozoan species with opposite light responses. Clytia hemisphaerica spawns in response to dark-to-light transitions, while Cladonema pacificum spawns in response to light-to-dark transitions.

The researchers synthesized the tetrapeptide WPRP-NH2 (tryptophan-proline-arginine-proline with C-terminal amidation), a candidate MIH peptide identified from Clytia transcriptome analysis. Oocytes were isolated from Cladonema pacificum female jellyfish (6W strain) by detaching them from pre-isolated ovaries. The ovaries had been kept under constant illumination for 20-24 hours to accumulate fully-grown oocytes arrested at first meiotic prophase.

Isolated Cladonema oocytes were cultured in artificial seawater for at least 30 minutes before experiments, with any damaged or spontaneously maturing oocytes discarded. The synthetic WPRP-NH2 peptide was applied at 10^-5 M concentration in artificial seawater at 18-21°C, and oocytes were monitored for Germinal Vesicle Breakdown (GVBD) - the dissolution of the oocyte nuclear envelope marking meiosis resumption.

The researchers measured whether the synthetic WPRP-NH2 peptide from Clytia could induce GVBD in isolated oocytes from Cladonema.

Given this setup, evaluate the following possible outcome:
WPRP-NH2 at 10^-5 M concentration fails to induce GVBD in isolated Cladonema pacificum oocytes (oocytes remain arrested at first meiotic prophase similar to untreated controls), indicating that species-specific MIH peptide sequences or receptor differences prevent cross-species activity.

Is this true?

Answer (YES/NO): YES